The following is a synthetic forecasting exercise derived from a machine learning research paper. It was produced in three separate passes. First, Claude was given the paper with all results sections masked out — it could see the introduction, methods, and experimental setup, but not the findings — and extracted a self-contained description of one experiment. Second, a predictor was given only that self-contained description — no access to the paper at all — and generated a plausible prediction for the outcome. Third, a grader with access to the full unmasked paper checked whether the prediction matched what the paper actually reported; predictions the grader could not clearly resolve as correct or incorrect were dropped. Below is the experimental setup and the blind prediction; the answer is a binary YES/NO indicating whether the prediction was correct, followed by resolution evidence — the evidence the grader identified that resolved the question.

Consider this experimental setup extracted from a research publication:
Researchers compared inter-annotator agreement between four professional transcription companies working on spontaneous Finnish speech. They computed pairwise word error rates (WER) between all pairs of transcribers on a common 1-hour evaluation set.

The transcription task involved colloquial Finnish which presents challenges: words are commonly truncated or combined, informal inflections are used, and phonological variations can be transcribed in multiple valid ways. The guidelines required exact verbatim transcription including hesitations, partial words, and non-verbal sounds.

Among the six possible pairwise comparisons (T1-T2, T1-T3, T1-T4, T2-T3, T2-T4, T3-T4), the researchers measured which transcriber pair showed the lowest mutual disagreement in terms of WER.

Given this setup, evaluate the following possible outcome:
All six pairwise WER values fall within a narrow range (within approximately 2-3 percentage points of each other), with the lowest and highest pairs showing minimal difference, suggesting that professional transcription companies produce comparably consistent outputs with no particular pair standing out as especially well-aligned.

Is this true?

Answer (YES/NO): NO